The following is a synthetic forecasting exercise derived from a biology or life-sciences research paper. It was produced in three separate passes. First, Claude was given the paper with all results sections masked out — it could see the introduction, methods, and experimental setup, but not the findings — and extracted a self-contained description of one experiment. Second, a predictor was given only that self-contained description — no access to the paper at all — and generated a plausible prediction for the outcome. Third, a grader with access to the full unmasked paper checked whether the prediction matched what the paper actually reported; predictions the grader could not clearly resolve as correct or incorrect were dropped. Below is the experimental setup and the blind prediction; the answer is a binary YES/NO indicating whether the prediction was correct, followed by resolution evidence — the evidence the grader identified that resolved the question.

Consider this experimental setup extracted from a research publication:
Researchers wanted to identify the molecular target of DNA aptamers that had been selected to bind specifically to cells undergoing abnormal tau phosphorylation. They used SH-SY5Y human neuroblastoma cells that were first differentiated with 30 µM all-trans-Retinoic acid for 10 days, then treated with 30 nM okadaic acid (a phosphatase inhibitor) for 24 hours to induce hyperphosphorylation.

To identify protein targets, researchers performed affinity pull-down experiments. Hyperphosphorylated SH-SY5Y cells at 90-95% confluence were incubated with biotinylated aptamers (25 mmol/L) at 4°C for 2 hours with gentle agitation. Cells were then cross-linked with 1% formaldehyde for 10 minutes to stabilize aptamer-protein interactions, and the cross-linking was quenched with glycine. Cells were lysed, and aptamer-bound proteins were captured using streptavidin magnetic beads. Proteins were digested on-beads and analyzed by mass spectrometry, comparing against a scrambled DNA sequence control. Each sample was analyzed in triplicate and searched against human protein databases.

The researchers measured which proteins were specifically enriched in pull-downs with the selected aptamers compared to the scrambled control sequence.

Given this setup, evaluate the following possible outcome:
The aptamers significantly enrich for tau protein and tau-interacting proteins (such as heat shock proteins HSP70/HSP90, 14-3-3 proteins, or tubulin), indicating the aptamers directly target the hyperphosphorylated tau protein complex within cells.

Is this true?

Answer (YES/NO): NO